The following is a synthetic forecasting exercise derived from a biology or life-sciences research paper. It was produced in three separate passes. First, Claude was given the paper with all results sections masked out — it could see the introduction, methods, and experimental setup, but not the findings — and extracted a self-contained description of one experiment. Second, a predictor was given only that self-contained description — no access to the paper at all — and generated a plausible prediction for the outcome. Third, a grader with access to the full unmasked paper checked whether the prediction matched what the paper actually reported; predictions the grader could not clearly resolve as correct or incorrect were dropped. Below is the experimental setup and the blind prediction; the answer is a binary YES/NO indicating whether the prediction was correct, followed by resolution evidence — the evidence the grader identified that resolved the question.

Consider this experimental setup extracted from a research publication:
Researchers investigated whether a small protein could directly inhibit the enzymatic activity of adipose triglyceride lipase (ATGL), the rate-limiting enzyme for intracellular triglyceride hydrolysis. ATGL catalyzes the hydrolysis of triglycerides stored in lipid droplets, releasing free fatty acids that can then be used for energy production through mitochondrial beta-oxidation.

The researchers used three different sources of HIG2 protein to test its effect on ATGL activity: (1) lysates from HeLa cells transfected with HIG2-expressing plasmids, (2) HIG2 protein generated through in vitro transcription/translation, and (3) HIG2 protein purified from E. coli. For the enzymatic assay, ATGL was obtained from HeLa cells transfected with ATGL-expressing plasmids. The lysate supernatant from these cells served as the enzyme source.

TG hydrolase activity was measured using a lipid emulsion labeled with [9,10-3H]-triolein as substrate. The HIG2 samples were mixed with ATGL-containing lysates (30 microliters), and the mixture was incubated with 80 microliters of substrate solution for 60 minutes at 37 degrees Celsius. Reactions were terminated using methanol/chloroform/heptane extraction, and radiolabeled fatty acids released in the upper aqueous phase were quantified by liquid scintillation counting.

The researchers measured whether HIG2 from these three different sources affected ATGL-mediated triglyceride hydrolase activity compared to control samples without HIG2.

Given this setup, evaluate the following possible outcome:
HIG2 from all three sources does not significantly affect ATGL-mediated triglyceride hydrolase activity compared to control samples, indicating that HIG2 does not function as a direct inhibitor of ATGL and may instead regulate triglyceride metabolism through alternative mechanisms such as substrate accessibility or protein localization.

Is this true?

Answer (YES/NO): NO